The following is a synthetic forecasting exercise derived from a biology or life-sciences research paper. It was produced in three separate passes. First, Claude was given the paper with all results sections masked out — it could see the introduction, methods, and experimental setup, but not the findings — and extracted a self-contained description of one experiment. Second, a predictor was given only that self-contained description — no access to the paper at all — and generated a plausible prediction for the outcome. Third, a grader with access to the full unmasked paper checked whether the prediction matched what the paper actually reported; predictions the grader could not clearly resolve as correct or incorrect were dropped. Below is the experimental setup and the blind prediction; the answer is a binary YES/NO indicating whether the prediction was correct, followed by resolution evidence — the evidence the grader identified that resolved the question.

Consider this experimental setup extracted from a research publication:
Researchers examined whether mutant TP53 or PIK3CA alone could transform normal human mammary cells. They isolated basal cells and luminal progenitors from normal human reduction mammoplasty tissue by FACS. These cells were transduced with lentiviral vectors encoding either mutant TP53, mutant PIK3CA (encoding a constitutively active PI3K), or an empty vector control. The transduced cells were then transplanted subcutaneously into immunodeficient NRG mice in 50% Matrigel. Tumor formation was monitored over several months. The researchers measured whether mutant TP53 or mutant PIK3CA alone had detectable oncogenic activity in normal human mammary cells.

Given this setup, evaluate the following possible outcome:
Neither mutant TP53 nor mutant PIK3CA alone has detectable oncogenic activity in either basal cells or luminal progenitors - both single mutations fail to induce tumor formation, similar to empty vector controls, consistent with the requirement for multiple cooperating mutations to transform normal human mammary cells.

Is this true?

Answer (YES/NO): YES